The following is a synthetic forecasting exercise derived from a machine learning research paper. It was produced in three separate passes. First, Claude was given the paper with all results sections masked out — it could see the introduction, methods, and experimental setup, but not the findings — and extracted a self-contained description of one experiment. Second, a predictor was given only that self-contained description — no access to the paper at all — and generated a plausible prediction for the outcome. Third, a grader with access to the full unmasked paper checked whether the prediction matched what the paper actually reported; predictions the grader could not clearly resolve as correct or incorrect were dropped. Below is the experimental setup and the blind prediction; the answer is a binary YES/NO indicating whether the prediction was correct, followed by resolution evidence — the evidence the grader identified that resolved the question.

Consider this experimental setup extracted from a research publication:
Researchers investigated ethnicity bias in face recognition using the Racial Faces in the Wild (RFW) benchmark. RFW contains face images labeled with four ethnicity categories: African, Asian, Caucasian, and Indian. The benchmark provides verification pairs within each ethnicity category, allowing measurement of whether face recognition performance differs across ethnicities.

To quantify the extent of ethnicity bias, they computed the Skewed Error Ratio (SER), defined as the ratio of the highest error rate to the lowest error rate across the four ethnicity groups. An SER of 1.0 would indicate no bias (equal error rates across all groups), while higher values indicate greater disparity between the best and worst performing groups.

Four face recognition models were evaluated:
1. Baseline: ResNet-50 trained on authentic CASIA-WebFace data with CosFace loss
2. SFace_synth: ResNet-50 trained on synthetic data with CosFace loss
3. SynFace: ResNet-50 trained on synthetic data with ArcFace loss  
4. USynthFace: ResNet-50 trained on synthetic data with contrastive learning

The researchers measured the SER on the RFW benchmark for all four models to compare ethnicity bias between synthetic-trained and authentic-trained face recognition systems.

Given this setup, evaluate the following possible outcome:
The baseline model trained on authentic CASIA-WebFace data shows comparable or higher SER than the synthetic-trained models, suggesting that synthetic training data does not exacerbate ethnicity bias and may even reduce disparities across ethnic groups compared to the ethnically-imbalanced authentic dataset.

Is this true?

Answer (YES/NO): YES